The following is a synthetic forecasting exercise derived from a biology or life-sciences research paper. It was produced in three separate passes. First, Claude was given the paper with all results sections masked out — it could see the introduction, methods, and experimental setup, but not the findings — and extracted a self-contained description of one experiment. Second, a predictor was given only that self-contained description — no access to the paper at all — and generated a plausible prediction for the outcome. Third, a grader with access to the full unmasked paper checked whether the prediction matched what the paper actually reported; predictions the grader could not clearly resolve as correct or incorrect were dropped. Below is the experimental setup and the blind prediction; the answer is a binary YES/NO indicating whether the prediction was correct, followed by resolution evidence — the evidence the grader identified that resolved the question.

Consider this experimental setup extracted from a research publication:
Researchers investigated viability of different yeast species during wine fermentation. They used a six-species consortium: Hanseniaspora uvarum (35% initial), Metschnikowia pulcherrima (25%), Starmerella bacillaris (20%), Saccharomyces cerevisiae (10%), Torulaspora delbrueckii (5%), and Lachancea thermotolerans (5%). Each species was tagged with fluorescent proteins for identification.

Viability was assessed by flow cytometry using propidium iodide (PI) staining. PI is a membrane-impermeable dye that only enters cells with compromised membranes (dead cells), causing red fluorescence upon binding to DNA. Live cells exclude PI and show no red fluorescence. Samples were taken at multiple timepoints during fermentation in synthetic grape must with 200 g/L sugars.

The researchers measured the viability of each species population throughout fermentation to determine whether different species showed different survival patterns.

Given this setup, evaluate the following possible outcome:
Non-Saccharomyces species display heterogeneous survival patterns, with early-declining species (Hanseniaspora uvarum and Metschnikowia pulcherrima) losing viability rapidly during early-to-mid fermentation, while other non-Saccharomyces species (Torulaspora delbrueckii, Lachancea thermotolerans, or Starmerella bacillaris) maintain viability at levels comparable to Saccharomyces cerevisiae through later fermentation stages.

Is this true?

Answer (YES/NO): NO